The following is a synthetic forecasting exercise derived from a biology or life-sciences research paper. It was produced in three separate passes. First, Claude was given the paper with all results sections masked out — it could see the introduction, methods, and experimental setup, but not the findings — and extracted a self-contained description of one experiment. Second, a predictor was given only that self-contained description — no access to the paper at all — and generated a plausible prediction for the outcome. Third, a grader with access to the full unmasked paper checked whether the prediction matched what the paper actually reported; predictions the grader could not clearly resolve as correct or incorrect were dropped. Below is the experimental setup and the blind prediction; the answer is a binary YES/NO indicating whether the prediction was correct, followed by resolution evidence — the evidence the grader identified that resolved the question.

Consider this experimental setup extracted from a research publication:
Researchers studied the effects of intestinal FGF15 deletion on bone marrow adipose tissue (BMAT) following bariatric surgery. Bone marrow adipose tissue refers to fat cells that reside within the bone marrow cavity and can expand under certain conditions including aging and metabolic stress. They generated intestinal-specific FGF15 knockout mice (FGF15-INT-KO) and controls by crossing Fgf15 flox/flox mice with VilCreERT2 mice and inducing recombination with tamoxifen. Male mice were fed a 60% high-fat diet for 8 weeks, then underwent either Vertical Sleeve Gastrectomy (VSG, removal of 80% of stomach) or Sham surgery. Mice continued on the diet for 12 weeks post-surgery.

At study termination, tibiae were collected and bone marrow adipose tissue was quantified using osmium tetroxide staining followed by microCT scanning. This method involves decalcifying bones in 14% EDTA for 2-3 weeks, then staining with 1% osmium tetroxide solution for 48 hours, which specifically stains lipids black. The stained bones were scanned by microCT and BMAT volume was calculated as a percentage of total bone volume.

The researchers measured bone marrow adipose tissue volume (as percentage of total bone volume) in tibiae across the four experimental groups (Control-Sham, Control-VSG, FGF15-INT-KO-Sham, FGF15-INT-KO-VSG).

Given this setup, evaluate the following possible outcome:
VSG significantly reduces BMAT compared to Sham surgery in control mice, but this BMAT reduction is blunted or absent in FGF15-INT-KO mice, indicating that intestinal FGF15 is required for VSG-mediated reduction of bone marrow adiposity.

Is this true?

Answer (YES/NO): NO